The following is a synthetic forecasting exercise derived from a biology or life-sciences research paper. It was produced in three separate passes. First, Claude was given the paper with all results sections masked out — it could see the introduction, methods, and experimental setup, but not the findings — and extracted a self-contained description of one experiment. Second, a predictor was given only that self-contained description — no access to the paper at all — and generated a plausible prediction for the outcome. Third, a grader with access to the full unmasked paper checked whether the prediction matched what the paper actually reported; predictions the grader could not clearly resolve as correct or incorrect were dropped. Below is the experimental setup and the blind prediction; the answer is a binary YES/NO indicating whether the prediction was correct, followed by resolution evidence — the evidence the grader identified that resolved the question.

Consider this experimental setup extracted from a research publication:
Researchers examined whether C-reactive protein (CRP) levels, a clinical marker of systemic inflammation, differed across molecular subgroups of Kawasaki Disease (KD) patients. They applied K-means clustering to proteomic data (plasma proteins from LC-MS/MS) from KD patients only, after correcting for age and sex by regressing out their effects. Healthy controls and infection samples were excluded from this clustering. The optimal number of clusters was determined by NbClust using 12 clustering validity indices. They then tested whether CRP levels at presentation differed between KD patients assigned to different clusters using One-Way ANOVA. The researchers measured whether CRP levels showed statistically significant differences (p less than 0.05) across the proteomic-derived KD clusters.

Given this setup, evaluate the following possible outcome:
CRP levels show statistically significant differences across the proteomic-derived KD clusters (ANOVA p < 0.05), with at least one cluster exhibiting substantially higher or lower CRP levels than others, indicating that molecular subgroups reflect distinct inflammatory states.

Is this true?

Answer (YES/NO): YES